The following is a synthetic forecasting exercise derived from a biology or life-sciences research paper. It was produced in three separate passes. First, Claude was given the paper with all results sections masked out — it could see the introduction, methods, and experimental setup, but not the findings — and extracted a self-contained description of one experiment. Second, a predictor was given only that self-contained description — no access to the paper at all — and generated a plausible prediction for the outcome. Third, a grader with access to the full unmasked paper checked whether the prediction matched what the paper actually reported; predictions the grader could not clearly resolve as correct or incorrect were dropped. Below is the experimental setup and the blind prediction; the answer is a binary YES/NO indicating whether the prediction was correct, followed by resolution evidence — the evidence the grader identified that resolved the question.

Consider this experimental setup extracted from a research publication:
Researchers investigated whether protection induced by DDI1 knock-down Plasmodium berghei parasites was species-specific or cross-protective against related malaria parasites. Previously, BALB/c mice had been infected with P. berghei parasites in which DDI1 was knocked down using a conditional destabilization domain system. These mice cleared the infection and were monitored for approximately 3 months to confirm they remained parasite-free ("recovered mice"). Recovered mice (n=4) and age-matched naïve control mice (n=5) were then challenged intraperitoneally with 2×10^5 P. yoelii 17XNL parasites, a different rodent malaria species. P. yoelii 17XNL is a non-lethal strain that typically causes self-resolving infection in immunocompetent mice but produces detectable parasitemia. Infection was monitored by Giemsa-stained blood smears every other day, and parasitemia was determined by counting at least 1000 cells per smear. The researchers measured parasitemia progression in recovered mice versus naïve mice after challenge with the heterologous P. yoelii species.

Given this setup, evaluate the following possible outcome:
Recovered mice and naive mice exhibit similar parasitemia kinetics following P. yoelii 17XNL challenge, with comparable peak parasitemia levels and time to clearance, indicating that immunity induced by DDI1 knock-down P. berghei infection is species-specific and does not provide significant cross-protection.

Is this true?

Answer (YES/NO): NO